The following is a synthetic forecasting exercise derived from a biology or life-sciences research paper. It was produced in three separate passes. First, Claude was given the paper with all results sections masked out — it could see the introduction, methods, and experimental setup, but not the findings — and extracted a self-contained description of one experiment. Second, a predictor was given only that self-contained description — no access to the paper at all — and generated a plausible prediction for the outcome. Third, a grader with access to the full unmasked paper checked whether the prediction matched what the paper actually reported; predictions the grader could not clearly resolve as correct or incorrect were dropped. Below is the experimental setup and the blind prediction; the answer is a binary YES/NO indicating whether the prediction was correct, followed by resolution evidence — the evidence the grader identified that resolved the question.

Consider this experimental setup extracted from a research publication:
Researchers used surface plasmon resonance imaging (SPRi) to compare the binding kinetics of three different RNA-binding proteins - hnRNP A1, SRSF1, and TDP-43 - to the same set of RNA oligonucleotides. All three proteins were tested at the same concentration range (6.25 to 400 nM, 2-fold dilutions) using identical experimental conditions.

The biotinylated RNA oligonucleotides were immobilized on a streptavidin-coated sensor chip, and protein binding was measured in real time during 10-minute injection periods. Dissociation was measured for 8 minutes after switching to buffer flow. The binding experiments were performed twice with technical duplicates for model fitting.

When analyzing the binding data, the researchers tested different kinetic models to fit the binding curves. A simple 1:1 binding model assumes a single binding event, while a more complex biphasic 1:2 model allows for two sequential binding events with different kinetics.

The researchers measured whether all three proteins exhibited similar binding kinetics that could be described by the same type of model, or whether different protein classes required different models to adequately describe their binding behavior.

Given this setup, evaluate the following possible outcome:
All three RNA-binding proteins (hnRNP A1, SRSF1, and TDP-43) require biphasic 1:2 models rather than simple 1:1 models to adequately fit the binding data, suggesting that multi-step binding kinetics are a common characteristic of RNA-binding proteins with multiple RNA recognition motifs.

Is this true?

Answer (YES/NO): NO